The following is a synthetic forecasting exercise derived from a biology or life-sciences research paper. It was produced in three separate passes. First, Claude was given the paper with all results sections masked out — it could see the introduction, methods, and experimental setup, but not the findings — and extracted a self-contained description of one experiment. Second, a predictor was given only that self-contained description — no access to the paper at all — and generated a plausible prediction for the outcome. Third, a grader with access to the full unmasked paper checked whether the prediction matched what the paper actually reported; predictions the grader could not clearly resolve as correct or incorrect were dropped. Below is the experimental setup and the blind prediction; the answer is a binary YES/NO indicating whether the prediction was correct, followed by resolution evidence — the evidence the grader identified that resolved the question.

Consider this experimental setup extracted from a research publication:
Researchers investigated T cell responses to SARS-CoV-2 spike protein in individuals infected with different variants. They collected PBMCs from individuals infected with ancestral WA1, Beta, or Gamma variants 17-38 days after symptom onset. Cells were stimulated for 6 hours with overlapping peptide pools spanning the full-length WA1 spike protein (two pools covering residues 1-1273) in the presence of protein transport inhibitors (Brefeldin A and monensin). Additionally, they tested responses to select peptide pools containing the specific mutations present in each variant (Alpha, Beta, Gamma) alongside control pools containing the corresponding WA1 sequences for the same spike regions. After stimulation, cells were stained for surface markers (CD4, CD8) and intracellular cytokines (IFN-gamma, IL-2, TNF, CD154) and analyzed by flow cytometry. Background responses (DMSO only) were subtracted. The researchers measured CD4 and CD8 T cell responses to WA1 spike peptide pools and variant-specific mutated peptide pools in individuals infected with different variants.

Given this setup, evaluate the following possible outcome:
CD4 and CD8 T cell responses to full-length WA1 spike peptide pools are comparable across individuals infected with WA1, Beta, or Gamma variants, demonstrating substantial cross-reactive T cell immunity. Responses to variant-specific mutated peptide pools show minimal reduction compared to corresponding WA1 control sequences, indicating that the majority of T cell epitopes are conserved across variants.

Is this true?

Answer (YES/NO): YES